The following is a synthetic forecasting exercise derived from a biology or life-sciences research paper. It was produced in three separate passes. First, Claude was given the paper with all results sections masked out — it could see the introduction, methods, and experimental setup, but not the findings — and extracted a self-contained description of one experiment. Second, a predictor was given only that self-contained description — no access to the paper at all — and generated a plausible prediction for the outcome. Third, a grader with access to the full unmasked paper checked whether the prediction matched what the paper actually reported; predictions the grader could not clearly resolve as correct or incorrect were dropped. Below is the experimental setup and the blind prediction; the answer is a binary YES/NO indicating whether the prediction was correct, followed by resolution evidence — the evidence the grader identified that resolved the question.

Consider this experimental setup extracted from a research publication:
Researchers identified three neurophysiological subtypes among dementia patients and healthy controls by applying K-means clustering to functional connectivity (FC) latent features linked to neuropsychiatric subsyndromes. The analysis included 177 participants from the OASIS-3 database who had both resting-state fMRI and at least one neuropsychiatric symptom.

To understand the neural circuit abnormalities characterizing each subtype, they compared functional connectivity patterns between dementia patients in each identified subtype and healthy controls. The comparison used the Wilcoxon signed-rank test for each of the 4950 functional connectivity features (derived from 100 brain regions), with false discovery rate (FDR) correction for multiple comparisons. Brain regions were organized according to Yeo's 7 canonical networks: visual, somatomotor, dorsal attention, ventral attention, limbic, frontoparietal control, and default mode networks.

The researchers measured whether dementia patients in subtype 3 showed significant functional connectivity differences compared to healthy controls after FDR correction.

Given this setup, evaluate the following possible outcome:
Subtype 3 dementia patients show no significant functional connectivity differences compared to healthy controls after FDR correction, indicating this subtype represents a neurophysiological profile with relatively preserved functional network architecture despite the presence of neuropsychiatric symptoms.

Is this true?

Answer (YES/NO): YES